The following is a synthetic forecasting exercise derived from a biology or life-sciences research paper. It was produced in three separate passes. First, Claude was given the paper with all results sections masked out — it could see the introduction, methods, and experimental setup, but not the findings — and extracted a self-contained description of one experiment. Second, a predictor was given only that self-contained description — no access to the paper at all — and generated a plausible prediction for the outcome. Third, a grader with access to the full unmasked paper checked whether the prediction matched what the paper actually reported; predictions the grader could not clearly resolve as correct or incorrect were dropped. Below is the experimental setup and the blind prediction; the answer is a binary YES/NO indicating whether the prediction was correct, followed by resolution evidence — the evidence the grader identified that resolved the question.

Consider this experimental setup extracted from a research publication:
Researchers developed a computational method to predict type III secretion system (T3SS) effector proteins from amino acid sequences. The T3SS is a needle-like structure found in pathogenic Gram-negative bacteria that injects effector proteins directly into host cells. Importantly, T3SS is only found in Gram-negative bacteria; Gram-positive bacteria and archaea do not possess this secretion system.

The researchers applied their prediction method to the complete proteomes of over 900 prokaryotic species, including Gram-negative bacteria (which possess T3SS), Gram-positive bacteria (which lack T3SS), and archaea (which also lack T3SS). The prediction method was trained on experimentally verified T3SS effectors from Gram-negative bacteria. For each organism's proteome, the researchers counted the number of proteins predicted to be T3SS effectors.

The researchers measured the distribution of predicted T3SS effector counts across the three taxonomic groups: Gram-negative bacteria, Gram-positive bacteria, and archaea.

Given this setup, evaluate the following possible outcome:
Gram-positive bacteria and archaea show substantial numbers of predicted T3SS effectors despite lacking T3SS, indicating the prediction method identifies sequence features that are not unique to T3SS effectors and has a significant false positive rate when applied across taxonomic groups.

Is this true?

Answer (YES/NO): YES